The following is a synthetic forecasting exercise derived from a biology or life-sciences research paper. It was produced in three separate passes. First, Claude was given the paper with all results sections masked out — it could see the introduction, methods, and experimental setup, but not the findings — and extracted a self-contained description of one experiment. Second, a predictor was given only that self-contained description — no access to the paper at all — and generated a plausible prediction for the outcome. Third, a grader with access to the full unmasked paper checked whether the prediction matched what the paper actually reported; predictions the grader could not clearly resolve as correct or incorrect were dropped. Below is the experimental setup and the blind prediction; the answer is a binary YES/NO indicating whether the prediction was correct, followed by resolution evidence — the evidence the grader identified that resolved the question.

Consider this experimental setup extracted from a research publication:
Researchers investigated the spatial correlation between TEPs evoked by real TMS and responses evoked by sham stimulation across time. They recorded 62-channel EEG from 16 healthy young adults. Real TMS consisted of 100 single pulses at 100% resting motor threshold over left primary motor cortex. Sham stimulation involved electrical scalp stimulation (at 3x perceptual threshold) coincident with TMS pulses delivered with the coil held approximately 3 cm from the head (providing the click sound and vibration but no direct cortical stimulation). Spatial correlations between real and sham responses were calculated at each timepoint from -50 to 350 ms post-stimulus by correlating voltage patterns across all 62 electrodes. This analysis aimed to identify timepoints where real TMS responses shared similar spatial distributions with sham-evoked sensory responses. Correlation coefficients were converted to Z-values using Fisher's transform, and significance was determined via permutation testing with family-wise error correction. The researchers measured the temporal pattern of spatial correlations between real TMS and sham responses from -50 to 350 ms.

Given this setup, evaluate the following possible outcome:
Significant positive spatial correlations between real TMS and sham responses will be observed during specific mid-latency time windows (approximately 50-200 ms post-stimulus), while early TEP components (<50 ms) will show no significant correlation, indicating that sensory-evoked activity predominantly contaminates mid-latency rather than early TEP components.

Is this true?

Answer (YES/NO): NO